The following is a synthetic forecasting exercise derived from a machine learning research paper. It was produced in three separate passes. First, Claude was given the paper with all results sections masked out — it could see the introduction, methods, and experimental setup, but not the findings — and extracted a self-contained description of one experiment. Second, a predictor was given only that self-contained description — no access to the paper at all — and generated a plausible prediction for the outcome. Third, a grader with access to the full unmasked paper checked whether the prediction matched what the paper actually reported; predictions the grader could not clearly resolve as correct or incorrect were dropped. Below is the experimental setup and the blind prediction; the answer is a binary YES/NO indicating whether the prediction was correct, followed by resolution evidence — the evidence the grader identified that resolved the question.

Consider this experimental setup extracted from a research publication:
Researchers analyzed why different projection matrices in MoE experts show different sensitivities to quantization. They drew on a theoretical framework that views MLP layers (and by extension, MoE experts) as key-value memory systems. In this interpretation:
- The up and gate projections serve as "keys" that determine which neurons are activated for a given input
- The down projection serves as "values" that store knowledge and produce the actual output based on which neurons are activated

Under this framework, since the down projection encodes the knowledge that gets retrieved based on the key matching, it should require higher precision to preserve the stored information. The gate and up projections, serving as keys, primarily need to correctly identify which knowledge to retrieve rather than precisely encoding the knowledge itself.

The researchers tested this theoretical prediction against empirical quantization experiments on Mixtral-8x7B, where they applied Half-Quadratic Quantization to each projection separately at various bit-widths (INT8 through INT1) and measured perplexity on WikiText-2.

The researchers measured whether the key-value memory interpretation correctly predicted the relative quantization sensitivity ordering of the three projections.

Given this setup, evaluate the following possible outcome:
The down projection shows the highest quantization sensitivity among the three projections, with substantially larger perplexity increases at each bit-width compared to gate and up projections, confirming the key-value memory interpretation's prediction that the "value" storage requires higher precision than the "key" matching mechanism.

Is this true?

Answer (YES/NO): NO